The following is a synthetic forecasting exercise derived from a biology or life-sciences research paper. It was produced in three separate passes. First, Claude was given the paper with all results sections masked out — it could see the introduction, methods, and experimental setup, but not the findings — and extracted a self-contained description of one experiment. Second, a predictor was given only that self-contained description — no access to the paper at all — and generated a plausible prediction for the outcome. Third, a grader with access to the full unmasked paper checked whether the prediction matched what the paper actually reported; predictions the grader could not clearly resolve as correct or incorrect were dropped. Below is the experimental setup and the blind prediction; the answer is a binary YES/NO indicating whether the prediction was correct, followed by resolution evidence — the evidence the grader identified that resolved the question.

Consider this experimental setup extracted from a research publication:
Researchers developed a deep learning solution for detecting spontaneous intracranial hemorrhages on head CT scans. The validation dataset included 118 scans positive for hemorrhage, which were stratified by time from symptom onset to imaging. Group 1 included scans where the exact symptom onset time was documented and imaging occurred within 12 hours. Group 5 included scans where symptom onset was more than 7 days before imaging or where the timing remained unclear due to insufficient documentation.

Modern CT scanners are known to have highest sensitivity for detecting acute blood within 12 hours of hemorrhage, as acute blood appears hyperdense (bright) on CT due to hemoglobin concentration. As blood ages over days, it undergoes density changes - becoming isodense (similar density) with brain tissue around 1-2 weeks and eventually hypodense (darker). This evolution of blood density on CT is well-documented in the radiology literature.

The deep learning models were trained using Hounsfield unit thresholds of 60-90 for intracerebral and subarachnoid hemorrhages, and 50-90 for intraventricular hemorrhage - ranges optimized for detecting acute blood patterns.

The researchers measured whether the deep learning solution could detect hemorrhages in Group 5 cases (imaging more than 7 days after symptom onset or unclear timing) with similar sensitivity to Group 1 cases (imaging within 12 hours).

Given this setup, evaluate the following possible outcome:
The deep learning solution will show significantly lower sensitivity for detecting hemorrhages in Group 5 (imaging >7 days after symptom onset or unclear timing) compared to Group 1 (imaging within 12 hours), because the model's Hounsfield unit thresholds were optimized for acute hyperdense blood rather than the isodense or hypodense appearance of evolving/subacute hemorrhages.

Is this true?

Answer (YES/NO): YES